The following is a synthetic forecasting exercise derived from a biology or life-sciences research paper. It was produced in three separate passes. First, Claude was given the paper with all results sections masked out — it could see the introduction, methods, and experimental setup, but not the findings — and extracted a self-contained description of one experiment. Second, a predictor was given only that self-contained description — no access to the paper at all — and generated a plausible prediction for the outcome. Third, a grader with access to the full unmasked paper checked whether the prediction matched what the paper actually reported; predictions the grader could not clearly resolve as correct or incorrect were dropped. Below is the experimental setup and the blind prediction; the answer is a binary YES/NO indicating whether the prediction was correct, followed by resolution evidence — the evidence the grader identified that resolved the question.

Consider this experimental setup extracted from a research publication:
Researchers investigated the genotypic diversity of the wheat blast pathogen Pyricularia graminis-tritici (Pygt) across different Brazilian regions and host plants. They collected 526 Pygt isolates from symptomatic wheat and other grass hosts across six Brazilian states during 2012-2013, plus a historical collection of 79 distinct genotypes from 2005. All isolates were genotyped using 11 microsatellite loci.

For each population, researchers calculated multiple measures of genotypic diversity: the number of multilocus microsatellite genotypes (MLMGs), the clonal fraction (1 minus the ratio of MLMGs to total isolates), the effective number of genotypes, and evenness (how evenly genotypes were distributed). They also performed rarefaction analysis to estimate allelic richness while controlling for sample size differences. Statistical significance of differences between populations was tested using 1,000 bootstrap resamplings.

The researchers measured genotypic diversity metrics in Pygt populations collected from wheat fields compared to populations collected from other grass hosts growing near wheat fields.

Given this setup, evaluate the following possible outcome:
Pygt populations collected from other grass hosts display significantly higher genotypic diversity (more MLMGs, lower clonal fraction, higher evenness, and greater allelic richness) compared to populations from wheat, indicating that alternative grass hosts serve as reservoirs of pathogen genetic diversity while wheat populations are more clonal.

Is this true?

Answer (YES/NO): NO